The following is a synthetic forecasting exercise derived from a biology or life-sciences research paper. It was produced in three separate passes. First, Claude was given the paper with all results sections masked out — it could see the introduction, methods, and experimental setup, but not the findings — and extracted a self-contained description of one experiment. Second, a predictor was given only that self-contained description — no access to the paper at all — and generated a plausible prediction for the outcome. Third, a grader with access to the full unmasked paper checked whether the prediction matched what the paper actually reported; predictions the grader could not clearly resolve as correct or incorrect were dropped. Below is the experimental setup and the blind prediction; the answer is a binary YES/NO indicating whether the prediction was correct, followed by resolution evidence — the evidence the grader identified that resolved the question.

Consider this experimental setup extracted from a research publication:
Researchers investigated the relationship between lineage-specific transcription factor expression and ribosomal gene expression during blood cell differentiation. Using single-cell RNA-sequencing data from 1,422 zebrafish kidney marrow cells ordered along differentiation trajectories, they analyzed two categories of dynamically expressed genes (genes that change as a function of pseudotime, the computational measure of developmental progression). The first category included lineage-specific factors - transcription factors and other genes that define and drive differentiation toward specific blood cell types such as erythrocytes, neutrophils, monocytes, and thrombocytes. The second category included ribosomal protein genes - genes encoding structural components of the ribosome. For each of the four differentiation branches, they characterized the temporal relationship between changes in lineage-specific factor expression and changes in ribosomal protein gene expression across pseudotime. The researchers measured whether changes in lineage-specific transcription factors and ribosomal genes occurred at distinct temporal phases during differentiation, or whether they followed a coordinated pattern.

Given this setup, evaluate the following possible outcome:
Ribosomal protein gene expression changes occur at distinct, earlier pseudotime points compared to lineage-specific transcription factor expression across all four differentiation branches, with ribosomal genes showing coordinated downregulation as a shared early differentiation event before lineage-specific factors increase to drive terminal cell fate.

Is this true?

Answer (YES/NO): NO